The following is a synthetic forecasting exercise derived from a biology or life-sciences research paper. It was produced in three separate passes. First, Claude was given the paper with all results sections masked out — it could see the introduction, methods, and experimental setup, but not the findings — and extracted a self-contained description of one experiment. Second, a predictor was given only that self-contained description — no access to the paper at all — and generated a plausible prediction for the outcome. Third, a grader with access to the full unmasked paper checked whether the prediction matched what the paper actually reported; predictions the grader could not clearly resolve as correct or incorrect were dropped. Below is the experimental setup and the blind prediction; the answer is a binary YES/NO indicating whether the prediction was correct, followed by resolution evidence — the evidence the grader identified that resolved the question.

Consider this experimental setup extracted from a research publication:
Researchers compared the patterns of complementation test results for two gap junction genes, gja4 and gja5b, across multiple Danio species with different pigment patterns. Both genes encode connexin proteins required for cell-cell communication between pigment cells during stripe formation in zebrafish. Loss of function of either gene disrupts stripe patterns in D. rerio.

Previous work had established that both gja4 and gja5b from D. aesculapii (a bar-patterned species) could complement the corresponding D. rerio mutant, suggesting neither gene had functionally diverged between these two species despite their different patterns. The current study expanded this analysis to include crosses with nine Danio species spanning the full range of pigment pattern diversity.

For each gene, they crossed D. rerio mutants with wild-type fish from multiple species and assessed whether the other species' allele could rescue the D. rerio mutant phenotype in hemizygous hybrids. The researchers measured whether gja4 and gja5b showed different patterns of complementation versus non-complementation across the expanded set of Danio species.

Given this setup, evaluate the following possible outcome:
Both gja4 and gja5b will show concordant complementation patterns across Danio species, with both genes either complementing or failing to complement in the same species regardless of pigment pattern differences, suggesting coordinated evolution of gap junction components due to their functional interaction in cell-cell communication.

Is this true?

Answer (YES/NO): NO